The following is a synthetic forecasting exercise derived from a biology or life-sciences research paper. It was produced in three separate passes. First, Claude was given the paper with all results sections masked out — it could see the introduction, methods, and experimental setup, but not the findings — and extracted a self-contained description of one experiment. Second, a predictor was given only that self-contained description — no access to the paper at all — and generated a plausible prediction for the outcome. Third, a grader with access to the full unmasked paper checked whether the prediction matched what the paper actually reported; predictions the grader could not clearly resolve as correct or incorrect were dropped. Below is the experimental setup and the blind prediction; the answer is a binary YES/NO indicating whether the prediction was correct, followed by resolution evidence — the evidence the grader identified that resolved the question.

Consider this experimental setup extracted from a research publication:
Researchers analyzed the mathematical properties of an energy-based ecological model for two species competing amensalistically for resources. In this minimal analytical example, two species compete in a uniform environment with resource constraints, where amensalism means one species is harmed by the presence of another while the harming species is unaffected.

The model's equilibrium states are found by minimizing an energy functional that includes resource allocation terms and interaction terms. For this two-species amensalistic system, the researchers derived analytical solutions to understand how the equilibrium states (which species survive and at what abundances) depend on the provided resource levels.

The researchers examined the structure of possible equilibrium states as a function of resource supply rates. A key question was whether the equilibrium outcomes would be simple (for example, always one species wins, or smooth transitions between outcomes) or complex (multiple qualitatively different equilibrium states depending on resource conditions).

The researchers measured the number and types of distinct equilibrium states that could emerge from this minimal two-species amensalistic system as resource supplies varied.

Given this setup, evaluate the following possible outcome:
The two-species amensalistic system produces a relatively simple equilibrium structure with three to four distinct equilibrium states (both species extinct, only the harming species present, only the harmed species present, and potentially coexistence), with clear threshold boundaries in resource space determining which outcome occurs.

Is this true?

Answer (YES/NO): NO